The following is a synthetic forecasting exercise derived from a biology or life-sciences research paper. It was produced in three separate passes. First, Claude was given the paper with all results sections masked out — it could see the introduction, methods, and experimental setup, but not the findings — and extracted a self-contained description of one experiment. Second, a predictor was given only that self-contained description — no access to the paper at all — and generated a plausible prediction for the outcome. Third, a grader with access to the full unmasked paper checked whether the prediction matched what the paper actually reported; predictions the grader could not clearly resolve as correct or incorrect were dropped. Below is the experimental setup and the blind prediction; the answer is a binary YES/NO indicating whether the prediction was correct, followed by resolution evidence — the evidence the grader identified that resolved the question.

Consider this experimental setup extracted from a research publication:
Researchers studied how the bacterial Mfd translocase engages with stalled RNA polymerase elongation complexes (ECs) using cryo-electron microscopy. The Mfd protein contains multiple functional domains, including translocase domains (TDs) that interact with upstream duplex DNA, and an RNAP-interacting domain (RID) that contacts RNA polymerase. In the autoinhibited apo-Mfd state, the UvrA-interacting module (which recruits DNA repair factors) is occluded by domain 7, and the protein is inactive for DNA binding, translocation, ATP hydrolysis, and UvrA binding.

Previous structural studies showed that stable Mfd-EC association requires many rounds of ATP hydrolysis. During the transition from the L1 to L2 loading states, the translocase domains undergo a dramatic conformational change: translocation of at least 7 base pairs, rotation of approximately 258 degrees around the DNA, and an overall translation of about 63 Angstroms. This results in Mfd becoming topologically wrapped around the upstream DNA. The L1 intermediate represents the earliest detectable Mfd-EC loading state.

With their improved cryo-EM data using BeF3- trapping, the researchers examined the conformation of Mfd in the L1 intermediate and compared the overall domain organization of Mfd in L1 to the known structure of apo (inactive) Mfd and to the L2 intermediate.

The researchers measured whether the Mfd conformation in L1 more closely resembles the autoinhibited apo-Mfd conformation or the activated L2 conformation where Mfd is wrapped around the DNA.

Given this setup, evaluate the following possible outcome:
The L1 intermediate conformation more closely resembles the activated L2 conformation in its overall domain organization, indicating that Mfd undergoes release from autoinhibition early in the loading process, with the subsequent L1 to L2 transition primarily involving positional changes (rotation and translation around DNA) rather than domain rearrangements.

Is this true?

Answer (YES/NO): NO